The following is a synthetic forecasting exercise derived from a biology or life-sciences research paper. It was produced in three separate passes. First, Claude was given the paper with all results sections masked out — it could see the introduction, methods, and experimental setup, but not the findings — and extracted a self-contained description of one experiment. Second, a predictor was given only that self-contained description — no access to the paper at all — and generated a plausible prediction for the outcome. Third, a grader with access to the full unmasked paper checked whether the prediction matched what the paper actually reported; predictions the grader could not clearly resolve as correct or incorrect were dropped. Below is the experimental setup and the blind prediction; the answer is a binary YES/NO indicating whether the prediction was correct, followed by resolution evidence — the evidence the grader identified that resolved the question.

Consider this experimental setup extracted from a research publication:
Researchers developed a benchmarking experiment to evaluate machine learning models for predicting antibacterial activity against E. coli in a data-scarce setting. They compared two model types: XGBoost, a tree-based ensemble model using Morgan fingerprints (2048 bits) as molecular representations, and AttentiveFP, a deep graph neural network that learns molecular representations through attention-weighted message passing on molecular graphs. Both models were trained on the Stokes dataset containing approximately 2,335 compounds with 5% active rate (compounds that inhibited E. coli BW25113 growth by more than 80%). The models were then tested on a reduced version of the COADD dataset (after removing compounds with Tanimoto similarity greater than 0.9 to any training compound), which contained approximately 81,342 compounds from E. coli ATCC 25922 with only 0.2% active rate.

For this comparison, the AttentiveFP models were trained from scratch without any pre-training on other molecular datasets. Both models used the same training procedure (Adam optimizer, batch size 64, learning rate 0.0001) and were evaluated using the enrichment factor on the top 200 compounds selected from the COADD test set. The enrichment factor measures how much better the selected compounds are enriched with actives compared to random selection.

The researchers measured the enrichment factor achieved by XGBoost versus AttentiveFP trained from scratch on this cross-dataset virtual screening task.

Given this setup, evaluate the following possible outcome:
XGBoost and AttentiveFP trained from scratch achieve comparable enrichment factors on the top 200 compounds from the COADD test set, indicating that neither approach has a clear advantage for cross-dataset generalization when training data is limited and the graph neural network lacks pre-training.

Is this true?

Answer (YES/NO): NO